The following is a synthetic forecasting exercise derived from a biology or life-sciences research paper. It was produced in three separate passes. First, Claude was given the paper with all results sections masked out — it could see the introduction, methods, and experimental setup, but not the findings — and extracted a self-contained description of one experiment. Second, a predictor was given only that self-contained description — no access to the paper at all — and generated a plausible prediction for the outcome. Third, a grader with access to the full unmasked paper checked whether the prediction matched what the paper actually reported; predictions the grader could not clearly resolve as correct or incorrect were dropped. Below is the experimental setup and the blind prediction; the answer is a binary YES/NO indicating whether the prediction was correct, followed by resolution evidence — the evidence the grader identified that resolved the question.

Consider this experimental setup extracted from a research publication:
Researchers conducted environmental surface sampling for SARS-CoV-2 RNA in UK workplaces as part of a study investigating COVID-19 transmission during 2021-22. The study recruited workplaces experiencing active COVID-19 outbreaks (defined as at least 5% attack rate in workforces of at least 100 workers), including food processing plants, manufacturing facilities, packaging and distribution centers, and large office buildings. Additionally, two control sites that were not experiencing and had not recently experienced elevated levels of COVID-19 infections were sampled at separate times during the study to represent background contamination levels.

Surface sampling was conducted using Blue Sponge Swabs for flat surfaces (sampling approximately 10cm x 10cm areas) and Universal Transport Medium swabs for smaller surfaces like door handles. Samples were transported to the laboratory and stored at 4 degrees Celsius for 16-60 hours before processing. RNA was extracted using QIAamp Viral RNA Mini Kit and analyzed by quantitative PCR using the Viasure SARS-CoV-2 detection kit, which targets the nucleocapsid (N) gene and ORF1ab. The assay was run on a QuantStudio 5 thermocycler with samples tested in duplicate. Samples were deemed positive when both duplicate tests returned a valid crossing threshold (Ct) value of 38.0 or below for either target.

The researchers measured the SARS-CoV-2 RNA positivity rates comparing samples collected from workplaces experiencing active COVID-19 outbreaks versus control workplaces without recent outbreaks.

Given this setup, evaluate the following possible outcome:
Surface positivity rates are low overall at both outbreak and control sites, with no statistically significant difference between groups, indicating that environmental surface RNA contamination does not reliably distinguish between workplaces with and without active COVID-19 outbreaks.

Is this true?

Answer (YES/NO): NO